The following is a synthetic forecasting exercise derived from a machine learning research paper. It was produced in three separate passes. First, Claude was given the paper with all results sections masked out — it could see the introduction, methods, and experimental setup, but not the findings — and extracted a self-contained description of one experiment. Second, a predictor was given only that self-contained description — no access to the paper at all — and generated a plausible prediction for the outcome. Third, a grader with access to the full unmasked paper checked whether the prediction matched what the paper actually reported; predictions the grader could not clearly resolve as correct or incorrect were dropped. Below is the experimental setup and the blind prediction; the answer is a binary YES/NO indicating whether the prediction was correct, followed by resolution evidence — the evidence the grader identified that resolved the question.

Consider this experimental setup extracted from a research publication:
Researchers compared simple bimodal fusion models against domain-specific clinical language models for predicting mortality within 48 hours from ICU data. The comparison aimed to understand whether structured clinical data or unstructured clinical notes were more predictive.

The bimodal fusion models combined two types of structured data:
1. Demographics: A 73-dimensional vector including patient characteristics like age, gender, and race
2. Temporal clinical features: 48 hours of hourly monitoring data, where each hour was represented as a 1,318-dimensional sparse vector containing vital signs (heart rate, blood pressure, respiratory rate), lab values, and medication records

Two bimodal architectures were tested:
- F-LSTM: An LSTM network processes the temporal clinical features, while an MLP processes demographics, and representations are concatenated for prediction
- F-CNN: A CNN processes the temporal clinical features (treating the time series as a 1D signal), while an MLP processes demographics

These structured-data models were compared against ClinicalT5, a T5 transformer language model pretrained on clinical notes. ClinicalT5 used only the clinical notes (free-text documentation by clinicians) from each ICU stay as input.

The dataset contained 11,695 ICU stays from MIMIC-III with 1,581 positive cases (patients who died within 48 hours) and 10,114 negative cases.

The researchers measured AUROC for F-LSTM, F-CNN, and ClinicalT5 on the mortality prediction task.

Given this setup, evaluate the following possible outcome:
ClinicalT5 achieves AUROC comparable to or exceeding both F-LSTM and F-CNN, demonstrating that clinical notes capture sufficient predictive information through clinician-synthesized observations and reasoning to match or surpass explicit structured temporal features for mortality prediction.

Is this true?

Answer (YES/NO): NO